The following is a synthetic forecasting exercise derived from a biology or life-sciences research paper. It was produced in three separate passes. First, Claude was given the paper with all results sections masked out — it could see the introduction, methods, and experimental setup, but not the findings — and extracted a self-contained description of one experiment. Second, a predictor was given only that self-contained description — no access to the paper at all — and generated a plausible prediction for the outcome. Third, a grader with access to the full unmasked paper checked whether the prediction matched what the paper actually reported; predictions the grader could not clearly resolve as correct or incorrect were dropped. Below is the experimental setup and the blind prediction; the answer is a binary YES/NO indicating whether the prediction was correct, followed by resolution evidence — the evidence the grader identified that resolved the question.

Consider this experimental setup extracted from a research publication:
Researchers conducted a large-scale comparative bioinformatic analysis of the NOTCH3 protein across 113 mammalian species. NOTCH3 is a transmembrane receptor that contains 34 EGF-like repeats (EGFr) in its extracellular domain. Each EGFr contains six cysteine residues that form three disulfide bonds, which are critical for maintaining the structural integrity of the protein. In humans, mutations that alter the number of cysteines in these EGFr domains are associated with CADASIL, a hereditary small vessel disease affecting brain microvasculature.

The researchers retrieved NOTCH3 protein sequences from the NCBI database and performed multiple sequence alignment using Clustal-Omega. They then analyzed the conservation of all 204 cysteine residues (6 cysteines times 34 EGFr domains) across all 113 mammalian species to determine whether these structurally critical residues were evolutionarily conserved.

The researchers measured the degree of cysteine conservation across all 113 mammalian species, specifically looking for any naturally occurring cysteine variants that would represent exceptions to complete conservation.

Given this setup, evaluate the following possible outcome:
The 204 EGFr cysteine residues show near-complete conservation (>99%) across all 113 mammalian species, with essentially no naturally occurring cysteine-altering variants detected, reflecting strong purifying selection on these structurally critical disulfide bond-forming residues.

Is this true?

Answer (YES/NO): NO